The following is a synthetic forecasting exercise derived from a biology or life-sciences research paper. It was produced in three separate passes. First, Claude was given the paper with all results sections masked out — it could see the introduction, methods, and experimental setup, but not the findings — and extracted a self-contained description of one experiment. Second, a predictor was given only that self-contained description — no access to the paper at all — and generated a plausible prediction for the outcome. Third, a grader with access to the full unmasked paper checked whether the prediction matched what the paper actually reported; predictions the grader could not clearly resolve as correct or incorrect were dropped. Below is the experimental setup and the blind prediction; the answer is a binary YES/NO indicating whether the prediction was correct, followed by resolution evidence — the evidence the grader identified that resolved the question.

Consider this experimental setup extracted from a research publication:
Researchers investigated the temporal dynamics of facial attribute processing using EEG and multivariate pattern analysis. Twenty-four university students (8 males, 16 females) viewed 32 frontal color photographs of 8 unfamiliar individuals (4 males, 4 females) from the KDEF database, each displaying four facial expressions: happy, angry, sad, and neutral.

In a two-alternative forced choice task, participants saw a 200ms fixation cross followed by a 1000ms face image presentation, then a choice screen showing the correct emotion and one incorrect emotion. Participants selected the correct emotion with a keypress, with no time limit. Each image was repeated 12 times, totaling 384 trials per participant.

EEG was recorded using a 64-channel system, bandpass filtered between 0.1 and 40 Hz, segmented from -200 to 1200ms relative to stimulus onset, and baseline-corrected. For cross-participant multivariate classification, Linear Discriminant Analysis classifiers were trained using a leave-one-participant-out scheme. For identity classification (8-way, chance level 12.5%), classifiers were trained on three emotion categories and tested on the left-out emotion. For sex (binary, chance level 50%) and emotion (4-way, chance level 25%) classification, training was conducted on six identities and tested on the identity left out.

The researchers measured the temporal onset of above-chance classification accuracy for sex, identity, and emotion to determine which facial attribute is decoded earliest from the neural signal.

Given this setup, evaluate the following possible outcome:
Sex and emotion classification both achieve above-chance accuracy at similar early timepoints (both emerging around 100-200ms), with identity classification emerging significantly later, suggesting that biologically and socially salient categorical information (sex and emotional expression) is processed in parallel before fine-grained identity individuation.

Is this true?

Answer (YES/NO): NO